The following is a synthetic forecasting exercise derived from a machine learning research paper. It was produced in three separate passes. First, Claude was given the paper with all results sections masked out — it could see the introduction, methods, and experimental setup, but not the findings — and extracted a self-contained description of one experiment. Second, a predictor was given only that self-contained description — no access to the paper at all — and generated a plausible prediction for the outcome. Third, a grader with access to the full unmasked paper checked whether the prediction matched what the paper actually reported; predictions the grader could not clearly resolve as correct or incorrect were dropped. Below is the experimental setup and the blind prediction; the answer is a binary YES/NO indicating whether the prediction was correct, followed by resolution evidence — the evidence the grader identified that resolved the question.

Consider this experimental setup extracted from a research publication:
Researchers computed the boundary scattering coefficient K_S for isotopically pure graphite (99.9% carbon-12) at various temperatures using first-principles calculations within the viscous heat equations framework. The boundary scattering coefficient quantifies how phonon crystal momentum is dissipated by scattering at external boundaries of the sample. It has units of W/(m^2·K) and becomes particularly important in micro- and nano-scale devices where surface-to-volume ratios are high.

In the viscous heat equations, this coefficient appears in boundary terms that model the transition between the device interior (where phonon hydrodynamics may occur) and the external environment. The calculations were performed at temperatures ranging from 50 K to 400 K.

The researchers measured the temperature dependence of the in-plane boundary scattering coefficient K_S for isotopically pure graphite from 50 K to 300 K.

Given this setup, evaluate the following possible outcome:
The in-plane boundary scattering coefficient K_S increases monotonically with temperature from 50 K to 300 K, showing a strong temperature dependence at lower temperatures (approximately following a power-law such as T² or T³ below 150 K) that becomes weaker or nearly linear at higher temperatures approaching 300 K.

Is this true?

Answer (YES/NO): YES